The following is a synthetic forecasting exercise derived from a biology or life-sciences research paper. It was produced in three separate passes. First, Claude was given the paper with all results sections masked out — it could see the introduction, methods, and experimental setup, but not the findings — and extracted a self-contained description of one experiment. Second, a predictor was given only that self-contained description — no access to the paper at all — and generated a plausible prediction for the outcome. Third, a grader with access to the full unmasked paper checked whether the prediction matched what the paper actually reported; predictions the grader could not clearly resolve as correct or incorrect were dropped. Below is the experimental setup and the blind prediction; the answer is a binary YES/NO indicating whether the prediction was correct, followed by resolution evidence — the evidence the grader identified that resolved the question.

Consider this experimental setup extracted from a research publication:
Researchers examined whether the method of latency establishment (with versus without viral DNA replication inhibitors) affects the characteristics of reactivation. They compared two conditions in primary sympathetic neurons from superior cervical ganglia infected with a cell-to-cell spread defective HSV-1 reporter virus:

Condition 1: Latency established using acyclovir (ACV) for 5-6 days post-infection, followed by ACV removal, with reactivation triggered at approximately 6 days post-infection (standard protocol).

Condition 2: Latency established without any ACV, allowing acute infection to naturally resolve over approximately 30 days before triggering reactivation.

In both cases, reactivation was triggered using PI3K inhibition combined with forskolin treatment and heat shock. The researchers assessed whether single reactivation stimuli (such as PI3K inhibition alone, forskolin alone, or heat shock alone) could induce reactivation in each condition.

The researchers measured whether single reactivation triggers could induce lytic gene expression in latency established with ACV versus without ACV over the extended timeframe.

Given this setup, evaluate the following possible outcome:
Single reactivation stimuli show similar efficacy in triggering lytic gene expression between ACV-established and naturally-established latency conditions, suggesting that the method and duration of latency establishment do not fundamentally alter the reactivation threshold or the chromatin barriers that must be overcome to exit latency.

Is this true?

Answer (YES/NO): NO